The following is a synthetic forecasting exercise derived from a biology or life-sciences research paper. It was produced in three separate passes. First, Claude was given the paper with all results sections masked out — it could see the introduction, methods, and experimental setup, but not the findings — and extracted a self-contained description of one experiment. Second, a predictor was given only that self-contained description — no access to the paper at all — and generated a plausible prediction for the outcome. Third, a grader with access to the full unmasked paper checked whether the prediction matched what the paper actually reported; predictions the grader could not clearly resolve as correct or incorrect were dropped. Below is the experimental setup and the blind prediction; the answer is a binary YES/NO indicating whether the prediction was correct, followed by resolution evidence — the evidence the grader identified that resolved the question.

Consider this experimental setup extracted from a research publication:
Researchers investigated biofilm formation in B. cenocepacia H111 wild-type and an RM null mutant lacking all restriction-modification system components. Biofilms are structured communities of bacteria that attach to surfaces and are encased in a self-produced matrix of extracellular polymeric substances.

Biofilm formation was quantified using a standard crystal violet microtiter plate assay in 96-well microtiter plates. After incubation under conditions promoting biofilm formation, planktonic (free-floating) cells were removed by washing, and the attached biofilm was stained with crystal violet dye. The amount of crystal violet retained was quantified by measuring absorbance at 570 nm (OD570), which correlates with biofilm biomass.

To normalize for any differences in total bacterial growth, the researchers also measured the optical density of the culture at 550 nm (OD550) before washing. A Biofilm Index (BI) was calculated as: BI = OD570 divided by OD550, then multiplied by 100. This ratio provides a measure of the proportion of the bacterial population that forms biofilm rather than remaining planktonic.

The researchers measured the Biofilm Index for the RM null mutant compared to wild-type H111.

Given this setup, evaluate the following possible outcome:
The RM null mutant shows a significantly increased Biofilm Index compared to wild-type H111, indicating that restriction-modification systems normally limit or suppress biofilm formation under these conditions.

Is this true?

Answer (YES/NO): NO